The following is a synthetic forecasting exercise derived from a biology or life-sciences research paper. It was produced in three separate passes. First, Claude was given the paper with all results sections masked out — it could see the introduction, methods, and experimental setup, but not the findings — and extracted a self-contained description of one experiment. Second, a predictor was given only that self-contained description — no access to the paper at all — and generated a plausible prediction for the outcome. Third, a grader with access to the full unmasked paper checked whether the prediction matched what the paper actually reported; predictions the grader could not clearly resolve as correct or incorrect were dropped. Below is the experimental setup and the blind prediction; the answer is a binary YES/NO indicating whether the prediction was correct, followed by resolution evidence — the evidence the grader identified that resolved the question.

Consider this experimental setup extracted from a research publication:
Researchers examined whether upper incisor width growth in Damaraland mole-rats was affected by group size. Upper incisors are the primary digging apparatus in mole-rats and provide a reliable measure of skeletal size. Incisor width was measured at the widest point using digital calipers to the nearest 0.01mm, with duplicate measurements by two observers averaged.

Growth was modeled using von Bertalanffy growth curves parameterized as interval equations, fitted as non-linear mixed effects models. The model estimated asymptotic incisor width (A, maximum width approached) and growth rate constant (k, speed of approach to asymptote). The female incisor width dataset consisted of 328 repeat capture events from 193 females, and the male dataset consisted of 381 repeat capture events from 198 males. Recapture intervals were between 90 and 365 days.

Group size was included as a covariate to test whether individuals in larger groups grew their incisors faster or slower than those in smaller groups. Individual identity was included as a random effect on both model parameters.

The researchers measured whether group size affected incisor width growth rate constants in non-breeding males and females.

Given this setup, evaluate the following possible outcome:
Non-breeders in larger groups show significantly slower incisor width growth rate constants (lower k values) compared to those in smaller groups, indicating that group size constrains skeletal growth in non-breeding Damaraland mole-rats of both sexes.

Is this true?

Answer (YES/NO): NO